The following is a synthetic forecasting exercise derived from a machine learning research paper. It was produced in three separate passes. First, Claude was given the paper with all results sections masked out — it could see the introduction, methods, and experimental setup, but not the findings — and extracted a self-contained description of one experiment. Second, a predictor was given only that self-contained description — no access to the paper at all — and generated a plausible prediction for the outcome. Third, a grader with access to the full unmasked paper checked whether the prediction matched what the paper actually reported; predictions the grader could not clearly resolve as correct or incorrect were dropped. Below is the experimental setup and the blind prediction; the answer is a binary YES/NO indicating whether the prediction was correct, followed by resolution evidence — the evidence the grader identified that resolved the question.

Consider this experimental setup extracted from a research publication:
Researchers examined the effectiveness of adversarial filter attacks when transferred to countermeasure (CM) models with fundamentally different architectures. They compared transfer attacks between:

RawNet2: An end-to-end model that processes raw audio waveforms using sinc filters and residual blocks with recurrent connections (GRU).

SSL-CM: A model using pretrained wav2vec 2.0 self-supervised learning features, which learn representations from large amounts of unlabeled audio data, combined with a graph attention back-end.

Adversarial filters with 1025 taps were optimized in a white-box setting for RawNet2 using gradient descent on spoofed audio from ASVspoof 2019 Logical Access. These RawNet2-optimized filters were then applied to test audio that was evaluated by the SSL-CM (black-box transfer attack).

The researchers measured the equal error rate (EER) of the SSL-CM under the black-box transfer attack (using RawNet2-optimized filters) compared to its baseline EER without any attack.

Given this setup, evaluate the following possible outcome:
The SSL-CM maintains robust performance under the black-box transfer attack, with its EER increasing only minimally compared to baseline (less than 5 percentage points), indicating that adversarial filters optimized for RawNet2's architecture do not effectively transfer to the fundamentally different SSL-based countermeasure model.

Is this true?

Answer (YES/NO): NO